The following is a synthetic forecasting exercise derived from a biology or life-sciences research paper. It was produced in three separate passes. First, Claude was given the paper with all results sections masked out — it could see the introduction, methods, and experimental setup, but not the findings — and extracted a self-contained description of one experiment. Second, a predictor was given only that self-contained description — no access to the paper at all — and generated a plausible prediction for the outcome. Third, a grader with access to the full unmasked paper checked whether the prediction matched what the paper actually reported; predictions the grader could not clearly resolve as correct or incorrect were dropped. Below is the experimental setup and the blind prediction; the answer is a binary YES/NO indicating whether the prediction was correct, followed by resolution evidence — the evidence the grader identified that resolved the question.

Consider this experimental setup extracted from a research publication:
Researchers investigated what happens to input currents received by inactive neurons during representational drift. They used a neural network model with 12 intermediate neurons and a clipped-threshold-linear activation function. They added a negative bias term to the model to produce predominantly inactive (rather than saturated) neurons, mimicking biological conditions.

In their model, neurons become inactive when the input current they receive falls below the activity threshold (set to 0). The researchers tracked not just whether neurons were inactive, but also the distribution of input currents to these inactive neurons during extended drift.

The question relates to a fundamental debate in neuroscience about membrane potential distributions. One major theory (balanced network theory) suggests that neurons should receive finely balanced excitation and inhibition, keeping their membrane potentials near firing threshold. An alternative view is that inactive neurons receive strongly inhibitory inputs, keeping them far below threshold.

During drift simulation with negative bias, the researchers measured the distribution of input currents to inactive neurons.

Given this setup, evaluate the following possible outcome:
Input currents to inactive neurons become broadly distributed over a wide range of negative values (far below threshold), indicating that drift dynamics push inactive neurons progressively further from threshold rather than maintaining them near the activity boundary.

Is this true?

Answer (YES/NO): YES